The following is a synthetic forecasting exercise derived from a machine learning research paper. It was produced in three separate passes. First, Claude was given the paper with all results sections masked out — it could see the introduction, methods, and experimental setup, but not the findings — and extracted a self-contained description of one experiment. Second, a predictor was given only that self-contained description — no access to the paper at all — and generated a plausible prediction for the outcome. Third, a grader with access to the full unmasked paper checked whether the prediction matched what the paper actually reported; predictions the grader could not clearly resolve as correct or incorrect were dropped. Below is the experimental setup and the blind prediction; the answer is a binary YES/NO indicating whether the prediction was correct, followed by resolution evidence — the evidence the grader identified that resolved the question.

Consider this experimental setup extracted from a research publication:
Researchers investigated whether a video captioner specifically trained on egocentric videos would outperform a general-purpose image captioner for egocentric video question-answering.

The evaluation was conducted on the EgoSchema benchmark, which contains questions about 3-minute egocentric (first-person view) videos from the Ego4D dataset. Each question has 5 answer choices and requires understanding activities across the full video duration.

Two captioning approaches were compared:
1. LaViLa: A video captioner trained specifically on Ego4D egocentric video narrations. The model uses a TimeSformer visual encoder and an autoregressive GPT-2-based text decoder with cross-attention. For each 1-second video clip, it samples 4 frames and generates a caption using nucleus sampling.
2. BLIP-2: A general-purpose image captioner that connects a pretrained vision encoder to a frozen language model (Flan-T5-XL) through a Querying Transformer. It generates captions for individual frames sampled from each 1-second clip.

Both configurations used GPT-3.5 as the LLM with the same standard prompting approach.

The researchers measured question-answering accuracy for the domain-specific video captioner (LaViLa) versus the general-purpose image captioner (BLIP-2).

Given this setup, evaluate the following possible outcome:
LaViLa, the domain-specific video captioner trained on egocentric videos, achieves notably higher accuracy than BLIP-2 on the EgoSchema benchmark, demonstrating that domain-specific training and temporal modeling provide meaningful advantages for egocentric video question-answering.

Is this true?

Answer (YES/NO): YES